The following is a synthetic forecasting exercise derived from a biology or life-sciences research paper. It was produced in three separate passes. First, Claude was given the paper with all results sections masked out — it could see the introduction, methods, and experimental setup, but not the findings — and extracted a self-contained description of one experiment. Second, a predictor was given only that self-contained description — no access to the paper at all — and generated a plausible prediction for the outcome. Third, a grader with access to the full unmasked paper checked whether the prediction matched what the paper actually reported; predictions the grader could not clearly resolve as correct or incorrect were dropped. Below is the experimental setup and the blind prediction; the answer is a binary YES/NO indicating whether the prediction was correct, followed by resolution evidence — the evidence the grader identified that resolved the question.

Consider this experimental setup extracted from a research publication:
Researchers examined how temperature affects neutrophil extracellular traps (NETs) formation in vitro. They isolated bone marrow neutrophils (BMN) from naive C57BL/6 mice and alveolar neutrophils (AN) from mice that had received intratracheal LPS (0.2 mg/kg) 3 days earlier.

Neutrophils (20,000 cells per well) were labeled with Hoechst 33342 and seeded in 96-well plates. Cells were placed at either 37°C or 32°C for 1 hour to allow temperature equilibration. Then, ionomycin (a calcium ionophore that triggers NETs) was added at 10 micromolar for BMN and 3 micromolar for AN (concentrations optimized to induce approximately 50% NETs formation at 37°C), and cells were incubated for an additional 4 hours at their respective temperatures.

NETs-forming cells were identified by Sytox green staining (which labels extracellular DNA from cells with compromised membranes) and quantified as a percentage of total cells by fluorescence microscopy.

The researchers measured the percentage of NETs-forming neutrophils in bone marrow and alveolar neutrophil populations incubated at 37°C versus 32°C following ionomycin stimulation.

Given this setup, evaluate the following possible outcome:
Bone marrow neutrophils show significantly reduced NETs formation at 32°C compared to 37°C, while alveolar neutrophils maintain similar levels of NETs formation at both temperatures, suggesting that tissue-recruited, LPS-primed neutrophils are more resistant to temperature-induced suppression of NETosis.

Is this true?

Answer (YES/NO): NO